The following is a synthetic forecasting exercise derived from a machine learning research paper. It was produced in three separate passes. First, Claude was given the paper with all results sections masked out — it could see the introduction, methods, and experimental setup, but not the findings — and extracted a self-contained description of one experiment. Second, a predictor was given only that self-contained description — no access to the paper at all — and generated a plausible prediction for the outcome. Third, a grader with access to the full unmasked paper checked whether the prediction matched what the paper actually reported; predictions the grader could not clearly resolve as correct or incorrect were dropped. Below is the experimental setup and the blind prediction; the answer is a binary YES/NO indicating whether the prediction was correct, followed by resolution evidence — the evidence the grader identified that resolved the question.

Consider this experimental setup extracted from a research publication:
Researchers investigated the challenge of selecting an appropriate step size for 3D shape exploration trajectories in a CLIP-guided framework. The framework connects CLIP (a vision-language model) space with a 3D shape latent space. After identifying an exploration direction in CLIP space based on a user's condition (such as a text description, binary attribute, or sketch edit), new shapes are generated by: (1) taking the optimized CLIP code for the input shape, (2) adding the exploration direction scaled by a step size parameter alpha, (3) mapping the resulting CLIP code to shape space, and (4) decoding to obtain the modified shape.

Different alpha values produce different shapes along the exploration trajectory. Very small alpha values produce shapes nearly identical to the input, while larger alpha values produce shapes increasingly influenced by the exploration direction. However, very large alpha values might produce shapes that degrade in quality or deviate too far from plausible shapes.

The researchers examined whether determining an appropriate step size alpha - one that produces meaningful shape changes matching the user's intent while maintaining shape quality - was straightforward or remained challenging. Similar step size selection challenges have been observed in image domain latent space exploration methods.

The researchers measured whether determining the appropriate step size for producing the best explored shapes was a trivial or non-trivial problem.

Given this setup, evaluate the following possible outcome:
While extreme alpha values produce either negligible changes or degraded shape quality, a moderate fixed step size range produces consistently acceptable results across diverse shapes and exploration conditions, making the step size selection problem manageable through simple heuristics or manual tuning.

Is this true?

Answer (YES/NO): NO